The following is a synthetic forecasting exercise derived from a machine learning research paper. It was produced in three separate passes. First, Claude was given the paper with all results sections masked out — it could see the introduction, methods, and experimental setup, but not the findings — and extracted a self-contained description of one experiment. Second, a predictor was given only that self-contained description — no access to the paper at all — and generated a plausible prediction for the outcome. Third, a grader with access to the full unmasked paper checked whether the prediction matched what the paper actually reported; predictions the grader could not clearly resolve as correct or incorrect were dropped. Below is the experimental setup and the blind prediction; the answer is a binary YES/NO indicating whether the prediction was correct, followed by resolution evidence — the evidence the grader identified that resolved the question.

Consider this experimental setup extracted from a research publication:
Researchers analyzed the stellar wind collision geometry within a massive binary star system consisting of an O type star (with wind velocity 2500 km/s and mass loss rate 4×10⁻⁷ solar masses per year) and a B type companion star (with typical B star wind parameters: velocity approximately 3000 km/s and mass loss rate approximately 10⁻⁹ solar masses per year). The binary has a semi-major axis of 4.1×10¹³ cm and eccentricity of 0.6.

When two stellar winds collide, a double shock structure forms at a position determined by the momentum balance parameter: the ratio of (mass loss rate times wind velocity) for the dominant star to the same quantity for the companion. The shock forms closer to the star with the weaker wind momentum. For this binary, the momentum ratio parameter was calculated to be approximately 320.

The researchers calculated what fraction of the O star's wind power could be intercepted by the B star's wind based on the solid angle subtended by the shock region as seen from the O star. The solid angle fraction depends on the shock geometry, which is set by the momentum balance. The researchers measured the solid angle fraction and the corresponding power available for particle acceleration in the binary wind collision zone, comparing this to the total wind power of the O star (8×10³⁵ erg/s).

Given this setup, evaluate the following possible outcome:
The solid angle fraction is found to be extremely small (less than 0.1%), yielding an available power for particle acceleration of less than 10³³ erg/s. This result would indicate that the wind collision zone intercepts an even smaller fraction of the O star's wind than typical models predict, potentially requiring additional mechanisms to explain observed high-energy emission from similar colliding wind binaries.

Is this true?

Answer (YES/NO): YES